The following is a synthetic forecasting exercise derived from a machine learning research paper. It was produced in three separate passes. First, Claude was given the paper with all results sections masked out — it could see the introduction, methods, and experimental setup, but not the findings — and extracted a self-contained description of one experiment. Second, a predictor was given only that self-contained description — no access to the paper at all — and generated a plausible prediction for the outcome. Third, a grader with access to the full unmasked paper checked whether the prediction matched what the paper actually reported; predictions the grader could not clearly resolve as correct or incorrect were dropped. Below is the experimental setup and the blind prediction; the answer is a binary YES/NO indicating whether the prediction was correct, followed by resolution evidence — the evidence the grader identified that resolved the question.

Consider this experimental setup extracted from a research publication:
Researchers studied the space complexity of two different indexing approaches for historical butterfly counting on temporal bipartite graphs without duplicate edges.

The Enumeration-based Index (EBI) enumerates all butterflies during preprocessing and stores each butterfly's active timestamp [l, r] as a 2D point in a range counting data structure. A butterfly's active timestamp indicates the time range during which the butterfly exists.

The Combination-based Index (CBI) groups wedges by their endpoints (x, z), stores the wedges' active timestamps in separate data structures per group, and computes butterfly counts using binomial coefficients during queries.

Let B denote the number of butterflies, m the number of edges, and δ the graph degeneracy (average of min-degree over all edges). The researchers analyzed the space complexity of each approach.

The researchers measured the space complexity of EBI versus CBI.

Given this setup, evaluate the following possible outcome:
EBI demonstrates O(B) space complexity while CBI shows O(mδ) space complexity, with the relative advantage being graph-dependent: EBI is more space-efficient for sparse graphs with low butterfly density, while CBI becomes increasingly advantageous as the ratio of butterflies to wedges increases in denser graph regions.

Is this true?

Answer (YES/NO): NO